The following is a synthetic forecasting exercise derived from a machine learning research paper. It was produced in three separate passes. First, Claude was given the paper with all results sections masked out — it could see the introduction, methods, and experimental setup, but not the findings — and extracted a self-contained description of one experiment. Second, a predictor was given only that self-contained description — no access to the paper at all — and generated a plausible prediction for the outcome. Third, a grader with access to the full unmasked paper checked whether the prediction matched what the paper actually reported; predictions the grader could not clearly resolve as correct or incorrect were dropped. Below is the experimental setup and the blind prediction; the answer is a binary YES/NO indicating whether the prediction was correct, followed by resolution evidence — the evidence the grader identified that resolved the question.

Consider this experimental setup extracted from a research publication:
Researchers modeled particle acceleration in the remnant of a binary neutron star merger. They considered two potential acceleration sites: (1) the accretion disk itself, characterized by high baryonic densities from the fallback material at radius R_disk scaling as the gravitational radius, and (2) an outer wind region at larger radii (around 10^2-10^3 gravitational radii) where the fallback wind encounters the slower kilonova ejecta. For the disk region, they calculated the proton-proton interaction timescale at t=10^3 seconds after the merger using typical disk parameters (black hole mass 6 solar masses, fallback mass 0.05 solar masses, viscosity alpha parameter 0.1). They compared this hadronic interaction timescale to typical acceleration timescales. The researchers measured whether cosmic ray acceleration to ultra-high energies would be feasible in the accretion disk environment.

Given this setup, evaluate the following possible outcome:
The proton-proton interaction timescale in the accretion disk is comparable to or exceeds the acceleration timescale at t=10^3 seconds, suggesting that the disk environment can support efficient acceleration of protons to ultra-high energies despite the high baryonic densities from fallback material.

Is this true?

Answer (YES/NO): NO